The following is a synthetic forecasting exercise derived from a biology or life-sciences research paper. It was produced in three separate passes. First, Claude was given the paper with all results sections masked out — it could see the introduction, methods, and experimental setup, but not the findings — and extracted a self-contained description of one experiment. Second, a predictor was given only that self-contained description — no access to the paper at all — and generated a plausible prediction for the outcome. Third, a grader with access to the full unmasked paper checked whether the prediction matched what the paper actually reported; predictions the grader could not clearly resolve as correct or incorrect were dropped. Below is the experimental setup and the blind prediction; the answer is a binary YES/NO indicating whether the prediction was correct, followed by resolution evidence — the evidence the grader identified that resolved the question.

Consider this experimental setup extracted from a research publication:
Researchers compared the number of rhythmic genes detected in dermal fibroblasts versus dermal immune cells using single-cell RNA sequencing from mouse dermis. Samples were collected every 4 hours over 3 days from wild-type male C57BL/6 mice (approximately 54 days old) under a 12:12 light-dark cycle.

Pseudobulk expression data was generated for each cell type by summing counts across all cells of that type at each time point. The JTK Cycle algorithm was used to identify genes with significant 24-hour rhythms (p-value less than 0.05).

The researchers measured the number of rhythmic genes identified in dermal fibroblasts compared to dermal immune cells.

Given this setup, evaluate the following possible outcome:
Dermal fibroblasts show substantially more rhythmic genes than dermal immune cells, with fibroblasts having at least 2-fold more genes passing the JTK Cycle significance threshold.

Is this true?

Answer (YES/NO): YES